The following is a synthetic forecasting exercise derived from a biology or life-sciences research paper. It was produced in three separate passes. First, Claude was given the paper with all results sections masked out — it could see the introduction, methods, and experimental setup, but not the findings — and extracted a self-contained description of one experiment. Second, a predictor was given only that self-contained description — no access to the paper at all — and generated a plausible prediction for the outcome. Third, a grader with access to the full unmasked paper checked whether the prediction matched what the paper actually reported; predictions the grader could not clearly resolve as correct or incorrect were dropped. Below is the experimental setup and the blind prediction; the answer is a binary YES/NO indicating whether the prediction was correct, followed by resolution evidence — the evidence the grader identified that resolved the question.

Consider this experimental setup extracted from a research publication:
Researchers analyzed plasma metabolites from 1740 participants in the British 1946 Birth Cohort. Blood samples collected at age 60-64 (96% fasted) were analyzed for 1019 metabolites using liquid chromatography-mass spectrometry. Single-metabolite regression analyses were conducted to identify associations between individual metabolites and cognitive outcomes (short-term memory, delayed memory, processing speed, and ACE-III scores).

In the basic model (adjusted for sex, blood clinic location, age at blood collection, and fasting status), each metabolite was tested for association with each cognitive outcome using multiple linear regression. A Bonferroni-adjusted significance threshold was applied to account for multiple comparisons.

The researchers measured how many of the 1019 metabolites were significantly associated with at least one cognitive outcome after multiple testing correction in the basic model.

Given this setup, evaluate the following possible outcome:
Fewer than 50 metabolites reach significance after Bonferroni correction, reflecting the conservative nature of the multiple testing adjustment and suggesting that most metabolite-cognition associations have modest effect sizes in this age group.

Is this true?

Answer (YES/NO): NO